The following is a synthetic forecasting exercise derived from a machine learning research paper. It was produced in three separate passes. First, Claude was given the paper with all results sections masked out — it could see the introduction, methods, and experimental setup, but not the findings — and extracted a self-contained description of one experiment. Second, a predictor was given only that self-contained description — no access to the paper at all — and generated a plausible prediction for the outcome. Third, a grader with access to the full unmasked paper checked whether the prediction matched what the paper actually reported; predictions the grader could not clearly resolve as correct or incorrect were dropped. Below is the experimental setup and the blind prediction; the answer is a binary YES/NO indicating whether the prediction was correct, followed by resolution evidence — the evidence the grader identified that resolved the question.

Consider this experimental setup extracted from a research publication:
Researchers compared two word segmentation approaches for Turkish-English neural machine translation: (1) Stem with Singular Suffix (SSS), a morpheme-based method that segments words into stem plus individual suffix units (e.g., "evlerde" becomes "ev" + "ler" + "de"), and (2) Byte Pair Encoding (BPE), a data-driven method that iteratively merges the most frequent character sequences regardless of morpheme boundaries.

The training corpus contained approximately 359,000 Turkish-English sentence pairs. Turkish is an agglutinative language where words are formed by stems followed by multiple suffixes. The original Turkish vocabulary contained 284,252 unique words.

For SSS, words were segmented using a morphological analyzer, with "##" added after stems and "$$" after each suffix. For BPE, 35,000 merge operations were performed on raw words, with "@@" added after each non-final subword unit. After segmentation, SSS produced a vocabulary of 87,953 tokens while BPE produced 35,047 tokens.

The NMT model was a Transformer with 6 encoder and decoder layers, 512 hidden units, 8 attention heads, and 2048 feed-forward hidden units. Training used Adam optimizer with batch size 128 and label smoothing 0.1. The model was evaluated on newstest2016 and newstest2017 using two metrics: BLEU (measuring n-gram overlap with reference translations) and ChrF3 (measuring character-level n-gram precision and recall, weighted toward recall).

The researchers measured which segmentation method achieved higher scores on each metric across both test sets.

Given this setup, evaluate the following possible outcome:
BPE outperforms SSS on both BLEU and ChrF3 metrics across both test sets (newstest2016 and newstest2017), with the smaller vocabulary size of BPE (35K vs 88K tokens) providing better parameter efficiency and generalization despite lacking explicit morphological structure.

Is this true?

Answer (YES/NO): NO